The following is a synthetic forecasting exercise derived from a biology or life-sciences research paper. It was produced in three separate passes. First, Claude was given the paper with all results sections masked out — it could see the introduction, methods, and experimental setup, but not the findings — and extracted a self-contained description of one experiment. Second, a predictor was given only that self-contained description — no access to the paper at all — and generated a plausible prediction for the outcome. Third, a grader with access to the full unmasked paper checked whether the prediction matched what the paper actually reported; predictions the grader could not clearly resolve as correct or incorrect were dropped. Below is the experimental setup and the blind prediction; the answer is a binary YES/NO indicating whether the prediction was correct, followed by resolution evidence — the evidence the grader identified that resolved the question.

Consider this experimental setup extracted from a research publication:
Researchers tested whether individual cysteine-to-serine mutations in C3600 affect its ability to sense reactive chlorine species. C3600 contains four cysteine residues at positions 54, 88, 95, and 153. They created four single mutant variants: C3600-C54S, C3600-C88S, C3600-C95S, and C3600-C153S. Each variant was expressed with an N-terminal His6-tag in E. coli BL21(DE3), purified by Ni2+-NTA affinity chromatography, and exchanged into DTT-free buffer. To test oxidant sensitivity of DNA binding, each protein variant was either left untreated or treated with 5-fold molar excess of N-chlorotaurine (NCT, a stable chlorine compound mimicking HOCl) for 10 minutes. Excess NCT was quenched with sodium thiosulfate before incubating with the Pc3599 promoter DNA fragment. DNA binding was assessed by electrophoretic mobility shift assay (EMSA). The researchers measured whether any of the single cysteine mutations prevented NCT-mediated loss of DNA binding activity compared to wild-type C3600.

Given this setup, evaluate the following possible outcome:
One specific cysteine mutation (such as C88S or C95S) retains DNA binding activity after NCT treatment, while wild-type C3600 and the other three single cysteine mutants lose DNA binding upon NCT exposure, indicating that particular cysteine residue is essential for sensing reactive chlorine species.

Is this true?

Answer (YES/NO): NO